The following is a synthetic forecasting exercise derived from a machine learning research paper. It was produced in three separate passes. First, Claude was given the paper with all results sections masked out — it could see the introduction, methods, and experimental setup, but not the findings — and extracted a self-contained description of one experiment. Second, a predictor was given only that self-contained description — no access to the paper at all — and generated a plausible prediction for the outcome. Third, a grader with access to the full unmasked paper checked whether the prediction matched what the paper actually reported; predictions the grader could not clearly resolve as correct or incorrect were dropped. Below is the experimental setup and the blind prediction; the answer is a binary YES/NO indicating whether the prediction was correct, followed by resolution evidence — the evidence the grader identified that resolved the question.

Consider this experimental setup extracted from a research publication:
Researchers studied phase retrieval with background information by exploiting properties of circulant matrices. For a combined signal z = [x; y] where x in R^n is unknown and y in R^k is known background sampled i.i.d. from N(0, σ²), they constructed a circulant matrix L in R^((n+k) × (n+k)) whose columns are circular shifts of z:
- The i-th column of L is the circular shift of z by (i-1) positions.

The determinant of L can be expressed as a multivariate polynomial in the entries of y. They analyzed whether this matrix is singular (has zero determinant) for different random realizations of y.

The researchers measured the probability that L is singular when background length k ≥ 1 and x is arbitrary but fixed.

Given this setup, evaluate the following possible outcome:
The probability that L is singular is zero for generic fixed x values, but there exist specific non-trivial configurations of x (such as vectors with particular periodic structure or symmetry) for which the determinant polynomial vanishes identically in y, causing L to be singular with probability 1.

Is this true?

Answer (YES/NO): NO